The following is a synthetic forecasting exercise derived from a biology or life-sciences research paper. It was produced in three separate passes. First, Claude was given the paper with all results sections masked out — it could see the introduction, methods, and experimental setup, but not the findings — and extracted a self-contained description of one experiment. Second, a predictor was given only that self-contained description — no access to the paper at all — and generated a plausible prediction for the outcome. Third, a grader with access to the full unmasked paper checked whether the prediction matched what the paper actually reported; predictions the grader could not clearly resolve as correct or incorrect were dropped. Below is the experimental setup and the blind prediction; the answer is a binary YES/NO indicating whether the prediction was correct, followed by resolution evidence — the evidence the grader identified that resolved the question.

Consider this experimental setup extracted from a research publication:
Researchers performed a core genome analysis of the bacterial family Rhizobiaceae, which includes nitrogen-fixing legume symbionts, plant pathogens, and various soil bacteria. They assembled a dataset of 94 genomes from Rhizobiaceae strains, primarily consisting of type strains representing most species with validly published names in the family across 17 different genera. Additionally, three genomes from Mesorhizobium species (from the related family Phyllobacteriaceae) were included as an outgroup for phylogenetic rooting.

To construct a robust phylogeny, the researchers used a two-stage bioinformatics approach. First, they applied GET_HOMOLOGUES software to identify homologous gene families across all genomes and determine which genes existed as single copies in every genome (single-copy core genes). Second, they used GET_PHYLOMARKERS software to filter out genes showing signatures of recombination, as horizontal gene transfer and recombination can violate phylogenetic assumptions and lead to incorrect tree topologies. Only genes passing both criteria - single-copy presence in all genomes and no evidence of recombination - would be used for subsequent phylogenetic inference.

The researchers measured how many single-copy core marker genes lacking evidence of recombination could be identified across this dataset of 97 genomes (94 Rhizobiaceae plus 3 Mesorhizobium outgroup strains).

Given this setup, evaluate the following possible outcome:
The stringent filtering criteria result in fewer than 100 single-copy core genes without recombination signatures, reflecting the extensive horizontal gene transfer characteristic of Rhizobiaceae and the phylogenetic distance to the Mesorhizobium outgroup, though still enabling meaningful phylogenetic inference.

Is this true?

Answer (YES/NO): NO